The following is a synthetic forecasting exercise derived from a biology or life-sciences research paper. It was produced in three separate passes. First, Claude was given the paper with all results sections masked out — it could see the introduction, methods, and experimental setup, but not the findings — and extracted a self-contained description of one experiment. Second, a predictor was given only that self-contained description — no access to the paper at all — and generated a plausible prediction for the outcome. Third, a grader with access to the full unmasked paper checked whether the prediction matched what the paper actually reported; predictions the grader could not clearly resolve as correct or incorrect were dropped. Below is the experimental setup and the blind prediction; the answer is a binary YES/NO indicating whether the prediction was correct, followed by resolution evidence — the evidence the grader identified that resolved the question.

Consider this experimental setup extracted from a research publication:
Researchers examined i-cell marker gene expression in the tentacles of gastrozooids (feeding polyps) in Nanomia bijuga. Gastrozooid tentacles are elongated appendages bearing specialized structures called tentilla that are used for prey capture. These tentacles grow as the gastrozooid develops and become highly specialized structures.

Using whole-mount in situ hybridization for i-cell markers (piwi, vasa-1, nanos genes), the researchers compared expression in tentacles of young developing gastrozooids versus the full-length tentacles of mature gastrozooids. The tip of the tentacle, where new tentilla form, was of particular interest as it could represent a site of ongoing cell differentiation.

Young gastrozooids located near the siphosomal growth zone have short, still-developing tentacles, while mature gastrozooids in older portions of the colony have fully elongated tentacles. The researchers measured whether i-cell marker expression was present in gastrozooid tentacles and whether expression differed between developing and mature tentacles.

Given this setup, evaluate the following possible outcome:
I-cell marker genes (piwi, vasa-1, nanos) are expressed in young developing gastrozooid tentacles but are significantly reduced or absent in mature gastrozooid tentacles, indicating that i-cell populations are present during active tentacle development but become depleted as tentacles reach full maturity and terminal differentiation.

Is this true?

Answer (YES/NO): NO